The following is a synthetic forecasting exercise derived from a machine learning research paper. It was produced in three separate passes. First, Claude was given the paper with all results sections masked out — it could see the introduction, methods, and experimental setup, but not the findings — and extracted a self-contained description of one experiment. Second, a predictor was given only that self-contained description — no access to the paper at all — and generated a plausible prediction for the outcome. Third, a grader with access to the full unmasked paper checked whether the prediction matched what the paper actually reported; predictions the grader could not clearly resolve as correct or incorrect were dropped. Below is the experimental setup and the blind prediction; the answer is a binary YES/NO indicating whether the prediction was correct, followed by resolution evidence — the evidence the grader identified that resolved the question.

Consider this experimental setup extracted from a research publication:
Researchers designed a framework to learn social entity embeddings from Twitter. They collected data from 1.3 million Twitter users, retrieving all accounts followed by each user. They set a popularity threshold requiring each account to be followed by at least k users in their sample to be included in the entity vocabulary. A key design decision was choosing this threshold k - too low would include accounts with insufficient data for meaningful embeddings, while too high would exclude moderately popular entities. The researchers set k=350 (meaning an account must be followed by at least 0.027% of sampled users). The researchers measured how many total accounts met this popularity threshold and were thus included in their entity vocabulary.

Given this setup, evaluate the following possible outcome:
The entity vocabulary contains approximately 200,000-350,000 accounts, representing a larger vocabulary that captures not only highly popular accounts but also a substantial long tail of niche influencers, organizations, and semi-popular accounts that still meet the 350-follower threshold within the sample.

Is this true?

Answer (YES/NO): YES